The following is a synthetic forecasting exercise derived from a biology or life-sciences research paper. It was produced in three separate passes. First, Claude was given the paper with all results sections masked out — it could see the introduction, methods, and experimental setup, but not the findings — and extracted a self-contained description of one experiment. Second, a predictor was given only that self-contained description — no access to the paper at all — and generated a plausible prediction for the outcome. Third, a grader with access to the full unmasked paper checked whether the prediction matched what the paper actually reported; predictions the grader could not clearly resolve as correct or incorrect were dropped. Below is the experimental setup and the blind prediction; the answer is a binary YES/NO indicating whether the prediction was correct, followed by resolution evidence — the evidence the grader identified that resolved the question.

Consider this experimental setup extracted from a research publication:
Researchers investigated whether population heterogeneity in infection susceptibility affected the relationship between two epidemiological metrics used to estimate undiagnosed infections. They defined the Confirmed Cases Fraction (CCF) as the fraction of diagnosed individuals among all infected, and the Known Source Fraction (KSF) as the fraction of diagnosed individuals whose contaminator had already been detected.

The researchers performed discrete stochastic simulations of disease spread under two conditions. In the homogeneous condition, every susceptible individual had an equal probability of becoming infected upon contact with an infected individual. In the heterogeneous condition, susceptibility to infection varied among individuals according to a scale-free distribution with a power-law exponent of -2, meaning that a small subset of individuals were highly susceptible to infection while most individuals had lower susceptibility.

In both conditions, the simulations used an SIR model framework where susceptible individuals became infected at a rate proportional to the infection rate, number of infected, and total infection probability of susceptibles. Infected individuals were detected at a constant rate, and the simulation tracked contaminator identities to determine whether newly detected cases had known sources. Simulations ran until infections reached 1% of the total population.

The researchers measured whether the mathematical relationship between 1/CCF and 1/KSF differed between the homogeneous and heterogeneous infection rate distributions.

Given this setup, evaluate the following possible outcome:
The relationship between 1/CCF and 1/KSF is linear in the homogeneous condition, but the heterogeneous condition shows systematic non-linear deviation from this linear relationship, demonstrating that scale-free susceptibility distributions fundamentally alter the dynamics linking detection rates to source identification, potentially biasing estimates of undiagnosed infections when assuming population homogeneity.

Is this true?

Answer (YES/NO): NO